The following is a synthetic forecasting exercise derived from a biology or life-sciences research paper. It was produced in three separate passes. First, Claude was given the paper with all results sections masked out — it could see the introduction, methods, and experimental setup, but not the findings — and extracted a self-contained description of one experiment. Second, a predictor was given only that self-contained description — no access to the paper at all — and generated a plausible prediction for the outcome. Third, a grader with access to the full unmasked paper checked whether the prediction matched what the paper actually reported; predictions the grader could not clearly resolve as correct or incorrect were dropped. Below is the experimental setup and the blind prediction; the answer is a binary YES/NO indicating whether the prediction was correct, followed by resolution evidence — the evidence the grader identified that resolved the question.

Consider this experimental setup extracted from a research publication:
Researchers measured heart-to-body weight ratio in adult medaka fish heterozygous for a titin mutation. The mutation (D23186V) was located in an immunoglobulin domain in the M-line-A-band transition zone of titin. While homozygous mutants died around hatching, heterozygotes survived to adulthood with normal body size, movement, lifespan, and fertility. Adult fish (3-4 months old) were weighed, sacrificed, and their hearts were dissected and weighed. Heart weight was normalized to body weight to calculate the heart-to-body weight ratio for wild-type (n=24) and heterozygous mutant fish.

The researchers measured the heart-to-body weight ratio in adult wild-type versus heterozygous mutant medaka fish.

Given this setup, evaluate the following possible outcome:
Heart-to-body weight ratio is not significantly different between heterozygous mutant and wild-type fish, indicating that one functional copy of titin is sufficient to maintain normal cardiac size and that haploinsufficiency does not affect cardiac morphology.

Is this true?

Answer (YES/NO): NO